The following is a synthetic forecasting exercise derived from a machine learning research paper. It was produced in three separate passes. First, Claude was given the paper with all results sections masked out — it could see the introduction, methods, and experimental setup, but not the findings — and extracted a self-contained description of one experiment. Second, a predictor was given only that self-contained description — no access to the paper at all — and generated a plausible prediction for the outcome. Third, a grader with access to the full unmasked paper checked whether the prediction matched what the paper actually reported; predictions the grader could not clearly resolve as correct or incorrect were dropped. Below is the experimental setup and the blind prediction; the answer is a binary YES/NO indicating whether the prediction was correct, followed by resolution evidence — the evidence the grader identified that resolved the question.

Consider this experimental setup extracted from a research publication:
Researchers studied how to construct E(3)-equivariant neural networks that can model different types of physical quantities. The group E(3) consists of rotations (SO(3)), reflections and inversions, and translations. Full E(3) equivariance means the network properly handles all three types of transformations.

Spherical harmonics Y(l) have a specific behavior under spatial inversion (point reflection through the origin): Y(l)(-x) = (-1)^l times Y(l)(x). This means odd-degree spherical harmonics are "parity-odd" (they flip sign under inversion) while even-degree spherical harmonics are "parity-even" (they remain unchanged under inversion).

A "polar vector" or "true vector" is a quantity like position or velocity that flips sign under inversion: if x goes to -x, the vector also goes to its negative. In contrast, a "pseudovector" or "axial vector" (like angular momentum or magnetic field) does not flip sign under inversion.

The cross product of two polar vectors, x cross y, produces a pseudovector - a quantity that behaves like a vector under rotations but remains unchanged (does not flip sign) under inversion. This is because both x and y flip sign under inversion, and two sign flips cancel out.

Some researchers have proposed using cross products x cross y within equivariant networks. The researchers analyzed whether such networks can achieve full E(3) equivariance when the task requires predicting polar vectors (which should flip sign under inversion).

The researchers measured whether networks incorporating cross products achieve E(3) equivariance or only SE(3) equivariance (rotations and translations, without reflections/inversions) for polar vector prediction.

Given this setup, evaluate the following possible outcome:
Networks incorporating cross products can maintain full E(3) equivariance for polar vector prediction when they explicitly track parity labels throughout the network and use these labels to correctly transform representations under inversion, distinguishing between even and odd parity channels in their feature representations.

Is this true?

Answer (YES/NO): NO